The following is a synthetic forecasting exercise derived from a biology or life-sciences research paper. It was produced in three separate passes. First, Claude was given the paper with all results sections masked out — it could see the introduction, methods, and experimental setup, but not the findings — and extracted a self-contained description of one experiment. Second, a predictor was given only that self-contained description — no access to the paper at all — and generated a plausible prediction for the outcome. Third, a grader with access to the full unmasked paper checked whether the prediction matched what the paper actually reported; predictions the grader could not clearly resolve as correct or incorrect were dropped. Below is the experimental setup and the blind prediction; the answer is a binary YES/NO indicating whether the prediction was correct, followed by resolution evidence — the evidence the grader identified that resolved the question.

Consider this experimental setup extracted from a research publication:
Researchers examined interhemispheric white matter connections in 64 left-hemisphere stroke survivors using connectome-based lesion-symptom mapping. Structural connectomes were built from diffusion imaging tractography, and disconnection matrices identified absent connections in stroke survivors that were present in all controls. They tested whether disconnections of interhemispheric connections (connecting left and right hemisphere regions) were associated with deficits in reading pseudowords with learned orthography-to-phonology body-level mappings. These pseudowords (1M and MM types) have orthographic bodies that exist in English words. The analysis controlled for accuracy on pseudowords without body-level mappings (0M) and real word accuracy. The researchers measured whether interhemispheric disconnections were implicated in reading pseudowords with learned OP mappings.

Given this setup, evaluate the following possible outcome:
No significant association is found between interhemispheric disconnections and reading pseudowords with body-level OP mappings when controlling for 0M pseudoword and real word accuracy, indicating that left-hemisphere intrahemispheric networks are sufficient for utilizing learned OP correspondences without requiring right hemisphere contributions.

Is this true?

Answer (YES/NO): NO